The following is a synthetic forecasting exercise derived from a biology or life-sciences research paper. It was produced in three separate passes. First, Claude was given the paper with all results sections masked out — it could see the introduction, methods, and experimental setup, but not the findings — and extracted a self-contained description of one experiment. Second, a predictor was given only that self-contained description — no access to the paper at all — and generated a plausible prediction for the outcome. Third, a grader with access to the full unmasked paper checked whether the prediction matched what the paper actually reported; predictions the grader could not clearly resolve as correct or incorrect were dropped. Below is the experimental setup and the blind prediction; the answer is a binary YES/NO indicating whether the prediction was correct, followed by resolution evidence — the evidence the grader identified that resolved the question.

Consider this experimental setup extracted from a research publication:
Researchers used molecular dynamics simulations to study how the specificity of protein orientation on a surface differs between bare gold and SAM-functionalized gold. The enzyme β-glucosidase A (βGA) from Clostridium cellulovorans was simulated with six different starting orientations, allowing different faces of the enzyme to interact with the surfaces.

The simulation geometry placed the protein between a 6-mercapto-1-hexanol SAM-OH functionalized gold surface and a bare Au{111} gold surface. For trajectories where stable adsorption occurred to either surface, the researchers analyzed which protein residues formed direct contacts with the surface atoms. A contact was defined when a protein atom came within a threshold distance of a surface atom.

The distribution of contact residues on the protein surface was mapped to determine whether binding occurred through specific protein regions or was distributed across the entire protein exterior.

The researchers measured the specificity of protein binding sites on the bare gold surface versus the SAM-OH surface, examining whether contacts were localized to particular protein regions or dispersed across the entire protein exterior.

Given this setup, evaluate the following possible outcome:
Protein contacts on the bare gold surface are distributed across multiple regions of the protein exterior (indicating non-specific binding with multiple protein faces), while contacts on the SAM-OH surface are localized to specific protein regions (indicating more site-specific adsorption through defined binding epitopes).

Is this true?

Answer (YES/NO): YES